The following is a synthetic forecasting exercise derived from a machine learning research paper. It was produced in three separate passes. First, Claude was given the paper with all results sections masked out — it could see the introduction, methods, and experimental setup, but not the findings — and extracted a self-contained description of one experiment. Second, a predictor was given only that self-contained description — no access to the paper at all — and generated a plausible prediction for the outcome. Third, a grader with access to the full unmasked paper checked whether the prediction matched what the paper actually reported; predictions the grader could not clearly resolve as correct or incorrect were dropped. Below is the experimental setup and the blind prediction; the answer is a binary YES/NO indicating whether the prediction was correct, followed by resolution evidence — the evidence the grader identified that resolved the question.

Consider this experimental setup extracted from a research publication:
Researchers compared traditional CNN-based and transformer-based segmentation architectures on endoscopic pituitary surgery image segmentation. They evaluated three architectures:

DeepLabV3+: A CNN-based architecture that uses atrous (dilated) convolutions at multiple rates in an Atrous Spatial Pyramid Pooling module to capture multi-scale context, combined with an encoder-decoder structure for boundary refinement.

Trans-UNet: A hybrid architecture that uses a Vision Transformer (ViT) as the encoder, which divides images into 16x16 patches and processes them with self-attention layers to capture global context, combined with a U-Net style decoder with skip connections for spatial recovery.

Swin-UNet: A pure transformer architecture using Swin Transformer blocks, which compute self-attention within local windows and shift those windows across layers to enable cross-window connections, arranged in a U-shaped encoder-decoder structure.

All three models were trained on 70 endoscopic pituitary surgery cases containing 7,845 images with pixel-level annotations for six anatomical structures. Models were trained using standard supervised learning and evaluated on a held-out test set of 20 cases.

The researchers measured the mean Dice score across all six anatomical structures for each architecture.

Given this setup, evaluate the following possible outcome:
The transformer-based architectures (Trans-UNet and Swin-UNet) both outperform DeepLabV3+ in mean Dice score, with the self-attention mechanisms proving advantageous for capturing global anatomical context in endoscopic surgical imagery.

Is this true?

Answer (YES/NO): YES